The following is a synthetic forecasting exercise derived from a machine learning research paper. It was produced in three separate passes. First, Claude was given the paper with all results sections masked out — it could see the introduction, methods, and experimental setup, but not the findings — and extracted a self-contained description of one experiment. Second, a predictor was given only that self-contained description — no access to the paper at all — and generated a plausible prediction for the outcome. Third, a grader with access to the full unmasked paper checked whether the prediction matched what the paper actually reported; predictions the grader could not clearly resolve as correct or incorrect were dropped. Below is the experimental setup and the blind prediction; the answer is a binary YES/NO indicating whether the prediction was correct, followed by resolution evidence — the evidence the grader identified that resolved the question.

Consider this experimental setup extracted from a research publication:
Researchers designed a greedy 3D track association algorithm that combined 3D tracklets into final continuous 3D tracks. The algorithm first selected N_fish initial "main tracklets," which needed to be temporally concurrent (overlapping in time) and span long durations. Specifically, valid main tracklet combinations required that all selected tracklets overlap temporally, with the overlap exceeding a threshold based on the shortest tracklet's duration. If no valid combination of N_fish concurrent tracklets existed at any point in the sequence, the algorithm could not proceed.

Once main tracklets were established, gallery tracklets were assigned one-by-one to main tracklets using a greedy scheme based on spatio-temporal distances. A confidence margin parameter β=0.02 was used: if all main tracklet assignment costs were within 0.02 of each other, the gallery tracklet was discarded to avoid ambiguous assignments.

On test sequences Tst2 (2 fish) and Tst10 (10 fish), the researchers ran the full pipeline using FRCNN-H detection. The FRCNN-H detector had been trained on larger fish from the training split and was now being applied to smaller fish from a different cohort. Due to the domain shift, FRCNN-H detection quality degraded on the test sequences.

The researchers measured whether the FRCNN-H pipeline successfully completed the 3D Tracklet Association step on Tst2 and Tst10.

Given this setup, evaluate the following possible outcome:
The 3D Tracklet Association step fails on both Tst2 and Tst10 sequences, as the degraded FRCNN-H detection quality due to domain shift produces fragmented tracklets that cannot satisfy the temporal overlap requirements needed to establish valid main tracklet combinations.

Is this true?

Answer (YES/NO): YES